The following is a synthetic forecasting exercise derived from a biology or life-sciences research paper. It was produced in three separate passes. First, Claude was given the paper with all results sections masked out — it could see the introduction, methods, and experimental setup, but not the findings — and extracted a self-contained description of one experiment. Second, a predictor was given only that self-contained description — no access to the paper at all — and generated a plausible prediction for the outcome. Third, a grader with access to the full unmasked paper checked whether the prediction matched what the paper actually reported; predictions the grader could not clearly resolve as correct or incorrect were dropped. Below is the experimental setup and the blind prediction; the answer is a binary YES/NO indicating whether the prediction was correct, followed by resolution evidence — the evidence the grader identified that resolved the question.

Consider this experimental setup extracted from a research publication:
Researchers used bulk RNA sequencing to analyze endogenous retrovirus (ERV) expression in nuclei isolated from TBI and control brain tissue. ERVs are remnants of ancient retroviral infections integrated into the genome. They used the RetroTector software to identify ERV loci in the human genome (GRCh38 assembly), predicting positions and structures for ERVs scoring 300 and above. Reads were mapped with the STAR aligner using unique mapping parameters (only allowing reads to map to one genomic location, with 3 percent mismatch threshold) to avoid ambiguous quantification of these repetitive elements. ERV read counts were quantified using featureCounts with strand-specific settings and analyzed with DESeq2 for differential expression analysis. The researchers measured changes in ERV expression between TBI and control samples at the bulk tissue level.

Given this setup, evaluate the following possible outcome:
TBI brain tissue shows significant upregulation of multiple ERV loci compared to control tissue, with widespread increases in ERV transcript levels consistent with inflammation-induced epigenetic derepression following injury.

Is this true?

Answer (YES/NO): NO